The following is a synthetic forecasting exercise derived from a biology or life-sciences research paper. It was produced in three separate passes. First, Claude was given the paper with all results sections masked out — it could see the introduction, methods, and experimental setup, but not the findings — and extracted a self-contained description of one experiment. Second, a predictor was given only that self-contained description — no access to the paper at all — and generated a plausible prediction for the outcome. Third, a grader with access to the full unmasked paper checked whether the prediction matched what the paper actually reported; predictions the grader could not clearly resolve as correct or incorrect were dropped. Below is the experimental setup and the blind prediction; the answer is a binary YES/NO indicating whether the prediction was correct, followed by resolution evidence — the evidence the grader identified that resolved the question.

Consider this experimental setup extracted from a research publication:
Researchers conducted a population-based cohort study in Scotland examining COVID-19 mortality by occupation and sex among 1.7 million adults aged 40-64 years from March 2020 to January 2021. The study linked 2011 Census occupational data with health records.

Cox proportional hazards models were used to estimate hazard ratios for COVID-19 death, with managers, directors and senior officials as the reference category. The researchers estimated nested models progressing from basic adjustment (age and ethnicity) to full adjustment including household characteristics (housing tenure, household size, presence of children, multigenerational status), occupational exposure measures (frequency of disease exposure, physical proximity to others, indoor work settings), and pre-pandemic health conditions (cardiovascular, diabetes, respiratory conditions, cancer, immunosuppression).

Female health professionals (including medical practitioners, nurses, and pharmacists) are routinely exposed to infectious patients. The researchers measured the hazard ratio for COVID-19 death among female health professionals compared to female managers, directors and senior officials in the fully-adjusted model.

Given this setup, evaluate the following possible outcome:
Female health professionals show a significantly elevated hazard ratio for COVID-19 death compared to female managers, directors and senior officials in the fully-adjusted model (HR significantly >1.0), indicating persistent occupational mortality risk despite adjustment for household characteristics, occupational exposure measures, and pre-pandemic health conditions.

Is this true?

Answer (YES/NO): NO